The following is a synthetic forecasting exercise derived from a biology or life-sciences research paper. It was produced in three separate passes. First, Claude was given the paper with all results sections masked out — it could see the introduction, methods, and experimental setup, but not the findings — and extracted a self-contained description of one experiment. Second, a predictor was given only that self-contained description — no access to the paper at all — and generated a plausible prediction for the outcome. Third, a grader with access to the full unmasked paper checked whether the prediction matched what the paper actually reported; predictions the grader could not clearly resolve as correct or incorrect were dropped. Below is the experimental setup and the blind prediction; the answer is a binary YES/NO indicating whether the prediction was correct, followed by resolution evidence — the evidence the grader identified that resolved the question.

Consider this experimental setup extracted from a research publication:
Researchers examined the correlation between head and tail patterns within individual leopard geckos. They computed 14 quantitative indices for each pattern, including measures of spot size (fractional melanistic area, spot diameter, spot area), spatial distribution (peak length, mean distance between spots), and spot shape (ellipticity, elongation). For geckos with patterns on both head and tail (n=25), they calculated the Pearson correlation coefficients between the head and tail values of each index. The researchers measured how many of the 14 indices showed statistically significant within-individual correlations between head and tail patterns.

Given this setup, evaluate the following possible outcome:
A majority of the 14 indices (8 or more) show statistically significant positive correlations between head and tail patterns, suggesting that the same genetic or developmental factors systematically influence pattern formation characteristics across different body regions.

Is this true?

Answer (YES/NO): YES